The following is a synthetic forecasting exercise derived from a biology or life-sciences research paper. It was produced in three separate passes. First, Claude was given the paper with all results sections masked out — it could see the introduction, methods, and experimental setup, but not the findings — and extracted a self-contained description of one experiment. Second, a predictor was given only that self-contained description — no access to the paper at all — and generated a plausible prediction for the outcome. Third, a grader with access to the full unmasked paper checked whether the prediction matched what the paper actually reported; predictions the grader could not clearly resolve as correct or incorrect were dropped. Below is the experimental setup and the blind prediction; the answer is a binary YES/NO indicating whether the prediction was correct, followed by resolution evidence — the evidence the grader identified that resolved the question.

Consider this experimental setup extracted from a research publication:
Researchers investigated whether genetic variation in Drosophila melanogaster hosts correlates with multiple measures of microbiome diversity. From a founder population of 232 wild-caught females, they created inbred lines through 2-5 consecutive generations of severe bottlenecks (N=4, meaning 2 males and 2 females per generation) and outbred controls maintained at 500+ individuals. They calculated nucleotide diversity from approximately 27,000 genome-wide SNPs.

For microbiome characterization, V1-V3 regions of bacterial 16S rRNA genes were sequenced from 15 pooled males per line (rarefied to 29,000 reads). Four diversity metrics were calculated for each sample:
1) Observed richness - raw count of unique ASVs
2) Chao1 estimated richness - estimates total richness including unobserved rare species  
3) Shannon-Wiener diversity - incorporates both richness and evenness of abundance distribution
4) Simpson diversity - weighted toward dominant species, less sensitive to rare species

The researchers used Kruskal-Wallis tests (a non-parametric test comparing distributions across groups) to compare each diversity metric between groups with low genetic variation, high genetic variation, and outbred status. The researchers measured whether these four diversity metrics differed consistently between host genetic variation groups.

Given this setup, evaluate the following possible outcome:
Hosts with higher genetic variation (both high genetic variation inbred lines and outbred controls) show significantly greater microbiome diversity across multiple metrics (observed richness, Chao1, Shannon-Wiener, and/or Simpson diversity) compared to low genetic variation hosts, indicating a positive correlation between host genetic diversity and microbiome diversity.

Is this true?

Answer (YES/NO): YES